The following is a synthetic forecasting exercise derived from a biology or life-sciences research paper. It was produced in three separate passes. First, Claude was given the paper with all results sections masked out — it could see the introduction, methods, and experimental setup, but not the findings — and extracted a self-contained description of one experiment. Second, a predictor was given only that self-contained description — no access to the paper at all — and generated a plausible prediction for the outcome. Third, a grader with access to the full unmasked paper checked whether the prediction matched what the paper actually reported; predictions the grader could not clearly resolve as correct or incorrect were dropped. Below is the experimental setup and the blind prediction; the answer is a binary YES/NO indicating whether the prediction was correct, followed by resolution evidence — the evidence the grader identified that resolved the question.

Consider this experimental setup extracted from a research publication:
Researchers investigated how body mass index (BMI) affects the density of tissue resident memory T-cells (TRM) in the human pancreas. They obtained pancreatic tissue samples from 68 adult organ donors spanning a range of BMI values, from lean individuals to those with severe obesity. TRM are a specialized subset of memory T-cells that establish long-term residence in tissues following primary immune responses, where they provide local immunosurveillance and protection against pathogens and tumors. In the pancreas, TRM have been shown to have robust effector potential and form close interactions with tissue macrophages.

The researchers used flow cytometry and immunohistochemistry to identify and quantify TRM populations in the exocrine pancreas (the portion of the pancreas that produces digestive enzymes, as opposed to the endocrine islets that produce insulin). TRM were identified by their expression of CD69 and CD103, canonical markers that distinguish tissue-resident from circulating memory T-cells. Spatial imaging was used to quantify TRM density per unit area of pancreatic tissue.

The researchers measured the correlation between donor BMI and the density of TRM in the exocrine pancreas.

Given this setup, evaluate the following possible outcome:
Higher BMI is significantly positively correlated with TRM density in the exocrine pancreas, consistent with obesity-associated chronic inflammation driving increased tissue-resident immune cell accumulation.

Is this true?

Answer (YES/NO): YES